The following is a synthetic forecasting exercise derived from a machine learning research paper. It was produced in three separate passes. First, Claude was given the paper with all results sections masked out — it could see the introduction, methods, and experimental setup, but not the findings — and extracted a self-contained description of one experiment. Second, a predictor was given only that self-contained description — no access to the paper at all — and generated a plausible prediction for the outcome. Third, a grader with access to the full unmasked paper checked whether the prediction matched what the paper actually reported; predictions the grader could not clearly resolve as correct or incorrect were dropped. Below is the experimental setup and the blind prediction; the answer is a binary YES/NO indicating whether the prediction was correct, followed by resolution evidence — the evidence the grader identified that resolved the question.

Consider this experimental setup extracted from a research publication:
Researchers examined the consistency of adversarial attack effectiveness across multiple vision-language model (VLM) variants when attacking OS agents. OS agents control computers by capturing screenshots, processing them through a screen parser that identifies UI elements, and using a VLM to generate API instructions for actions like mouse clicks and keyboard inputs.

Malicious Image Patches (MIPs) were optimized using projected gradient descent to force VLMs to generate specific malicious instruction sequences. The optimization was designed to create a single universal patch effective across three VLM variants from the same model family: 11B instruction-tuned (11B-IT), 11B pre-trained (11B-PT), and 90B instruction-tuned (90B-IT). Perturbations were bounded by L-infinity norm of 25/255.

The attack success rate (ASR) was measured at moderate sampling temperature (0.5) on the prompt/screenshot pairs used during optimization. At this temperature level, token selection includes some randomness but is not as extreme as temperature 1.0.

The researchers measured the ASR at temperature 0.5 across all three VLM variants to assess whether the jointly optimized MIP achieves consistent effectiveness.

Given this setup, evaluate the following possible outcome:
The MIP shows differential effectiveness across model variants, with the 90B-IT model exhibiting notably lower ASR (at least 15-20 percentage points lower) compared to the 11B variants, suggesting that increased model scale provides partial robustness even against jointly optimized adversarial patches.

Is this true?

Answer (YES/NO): NO